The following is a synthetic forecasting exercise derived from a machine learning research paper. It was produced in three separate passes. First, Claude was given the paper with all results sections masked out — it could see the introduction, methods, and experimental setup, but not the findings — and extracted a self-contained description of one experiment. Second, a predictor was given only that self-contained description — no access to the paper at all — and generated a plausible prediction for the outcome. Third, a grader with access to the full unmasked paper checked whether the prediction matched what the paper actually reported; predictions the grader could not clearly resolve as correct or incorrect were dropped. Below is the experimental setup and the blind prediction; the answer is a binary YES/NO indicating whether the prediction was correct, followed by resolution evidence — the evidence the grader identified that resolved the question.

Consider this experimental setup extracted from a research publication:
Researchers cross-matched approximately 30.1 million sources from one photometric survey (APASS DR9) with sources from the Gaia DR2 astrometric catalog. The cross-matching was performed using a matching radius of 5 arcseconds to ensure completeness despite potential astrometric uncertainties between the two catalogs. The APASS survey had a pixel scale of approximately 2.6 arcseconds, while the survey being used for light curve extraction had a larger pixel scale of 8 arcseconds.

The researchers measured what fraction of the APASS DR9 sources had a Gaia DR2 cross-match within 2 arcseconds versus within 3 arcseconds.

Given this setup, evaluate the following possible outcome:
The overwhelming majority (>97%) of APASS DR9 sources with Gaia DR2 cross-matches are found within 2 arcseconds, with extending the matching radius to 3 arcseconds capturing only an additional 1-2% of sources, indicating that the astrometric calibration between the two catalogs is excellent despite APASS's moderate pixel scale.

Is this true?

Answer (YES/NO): NO